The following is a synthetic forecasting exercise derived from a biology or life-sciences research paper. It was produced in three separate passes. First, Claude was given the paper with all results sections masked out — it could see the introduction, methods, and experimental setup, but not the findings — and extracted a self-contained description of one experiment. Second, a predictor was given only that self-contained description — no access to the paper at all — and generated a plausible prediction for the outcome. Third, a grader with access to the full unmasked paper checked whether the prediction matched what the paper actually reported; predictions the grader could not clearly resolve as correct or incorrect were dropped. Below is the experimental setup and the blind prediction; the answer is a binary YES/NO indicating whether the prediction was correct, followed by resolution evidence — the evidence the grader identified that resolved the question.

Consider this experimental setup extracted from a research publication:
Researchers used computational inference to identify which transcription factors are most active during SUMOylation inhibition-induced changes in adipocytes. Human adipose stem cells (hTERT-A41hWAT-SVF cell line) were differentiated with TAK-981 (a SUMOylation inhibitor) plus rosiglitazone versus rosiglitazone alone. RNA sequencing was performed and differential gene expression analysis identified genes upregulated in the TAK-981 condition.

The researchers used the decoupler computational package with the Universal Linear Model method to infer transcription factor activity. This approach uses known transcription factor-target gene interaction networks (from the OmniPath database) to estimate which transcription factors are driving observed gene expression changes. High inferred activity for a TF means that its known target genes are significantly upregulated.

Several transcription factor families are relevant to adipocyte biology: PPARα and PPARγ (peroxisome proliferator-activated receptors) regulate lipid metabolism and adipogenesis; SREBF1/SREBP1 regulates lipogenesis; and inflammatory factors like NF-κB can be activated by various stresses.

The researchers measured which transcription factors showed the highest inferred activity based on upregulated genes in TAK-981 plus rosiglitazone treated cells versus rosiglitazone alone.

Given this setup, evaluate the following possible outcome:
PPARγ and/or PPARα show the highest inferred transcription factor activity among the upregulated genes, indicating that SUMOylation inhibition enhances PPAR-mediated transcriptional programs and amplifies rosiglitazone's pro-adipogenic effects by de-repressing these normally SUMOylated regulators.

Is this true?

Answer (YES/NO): NO